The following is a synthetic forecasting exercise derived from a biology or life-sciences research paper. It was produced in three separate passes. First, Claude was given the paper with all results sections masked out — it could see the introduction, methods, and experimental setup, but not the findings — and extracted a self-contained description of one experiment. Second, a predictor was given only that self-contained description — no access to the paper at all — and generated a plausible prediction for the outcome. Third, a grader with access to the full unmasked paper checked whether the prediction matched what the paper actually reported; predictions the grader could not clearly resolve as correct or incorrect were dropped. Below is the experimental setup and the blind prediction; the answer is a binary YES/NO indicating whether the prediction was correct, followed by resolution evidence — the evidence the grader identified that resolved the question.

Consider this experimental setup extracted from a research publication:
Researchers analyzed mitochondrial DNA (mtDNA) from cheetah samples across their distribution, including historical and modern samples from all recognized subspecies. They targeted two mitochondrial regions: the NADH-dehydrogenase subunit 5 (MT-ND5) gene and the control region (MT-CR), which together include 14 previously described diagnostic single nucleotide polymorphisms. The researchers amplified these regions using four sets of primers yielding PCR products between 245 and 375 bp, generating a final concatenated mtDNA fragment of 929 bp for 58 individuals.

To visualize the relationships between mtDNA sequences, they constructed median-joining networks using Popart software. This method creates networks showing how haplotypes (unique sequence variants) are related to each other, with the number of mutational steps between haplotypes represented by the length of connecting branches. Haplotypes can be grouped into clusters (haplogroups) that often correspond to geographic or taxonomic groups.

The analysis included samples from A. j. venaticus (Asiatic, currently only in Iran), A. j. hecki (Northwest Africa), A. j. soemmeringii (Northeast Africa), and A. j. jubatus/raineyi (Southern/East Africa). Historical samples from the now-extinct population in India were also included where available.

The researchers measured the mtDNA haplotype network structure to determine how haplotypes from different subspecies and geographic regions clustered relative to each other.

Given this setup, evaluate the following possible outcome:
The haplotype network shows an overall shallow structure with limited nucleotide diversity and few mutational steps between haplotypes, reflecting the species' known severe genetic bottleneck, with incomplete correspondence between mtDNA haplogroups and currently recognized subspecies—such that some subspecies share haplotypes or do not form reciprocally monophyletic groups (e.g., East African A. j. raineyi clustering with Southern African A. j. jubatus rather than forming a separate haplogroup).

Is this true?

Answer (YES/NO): NO